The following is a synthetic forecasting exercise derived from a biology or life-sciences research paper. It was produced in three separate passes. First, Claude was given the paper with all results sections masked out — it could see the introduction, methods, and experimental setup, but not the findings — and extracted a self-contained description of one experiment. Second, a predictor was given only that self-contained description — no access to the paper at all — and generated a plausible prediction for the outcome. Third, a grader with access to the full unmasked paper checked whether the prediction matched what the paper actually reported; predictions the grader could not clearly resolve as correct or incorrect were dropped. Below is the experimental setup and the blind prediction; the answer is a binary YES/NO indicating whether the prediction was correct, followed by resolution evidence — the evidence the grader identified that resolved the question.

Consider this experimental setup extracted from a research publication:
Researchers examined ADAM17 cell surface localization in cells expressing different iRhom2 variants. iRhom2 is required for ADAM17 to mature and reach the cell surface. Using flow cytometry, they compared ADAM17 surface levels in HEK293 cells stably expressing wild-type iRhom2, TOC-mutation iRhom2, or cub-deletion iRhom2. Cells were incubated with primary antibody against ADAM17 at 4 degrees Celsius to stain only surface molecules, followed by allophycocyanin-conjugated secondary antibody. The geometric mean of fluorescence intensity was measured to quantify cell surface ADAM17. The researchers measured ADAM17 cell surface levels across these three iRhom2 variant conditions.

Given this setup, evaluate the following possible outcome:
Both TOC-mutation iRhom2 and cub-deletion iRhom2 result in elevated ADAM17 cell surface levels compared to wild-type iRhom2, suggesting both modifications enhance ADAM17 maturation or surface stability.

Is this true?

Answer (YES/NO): NO